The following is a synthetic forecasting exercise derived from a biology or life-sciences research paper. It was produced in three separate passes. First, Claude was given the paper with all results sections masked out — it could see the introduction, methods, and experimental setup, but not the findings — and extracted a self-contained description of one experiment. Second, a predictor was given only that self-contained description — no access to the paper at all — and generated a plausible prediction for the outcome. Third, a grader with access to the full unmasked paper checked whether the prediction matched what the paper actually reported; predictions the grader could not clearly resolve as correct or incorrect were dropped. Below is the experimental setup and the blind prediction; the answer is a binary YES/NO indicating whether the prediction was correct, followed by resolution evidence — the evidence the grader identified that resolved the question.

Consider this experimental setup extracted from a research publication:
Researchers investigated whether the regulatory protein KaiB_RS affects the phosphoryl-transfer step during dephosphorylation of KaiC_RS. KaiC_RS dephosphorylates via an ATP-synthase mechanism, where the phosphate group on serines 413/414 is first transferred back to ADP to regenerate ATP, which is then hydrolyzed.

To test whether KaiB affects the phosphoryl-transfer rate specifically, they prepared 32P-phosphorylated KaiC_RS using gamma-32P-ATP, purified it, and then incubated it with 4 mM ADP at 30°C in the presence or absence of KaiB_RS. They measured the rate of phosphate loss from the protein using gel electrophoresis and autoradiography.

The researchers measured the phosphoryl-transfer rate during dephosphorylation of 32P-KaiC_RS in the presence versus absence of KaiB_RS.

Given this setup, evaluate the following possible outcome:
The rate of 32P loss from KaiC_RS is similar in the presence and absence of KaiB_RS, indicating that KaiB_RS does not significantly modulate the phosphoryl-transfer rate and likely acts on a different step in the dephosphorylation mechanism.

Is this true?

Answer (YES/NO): YES